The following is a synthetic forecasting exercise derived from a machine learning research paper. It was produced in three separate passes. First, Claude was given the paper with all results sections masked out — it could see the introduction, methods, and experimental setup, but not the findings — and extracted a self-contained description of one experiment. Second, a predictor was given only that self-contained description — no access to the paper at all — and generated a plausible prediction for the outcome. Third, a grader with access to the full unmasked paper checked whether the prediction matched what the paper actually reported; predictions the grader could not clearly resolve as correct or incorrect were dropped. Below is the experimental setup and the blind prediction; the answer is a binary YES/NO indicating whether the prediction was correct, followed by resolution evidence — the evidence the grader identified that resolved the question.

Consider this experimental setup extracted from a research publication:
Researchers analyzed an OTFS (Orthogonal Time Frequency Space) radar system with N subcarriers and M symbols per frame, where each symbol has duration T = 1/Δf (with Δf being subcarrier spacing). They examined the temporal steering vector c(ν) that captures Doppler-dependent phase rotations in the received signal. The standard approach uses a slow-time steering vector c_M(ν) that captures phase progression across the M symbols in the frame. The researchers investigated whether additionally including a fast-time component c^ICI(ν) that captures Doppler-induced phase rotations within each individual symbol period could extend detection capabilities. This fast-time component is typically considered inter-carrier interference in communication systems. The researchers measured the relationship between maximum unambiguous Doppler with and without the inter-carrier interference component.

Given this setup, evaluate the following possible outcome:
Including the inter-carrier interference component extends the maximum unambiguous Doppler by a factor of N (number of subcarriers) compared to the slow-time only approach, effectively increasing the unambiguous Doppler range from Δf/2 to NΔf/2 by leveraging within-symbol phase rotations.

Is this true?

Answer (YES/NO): NO